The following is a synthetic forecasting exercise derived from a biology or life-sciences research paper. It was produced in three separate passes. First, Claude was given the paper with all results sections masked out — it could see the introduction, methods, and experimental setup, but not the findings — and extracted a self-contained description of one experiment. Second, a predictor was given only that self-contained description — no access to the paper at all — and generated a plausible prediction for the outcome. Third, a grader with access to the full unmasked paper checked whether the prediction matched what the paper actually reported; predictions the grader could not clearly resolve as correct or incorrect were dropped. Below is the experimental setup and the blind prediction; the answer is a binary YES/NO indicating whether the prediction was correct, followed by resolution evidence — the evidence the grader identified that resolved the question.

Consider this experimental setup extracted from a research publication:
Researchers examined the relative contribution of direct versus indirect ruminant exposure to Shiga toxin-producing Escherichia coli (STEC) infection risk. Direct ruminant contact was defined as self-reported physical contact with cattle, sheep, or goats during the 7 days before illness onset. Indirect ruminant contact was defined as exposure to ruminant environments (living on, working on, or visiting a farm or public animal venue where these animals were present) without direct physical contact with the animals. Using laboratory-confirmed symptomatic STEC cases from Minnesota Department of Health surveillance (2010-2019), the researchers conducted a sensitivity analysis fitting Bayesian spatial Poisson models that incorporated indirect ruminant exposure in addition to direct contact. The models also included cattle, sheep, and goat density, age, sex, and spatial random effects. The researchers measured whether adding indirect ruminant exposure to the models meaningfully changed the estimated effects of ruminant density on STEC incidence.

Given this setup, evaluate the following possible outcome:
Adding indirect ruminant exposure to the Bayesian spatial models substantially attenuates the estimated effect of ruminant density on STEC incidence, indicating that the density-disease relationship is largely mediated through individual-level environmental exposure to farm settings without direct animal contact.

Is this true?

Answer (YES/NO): NO